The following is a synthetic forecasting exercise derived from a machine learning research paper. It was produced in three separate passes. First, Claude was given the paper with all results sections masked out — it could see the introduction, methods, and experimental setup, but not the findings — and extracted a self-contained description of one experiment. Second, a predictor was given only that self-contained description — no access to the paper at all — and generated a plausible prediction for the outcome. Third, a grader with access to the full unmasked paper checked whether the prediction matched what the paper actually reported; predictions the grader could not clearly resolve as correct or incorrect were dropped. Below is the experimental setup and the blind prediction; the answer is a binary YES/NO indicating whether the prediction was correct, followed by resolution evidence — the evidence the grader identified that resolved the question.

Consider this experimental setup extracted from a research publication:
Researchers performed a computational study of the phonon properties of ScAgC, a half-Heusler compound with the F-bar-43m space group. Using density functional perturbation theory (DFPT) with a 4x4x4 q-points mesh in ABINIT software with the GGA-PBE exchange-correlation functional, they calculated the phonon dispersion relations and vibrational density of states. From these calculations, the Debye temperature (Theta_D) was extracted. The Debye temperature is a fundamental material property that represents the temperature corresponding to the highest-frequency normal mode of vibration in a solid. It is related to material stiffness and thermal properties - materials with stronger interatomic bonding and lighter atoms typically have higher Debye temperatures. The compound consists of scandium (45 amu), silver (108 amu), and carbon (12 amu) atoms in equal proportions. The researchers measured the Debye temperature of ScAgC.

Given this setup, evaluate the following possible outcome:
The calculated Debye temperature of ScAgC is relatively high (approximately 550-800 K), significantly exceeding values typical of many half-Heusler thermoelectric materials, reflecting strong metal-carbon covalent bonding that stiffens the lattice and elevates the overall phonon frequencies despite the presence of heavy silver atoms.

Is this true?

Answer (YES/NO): YES